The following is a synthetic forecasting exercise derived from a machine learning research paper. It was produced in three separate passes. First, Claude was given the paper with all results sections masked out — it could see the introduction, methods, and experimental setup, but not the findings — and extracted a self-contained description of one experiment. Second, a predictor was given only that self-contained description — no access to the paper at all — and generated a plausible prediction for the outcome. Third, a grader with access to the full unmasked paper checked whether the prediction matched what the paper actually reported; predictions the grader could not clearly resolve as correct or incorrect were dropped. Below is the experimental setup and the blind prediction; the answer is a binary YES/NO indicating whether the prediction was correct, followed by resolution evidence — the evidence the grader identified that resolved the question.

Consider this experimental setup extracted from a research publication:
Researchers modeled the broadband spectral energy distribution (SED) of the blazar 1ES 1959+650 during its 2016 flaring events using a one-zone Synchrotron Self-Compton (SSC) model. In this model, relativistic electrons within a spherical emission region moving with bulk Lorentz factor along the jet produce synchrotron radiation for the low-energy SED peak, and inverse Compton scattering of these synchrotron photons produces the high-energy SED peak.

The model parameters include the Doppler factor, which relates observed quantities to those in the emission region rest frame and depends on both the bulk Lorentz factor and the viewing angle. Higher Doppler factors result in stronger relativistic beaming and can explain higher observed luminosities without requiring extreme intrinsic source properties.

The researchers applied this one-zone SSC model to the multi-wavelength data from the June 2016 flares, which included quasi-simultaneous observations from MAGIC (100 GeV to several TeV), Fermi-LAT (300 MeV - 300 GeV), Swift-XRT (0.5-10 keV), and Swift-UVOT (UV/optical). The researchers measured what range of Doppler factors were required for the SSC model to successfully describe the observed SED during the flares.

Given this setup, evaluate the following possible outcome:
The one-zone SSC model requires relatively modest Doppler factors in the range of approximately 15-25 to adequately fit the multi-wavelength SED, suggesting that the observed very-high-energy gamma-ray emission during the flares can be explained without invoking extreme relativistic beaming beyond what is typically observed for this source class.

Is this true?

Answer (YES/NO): NO